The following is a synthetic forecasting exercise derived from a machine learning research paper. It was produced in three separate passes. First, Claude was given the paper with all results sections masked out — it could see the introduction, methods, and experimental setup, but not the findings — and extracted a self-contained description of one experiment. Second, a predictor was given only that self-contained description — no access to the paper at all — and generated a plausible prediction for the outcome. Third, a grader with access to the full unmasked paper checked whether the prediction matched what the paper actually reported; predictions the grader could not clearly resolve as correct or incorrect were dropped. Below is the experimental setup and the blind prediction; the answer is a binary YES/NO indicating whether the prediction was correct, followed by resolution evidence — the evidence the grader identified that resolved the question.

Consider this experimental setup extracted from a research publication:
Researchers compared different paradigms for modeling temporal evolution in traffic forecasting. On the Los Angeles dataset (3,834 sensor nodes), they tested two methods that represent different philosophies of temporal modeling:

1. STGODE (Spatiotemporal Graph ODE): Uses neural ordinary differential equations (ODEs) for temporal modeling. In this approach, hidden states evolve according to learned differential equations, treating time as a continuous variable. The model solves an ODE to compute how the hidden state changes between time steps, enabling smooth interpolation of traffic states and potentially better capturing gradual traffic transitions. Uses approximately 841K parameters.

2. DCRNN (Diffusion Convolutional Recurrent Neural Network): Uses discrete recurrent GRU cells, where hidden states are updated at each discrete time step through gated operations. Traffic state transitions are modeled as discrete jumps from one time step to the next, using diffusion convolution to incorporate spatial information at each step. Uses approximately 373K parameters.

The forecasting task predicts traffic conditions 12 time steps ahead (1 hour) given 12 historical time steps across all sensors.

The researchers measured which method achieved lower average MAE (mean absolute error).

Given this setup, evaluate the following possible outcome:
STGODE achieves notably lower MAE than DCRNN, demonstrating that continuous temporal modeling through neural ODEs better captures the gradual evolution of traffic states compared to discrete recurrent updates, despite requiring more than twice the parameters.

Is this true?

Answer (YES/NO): YES